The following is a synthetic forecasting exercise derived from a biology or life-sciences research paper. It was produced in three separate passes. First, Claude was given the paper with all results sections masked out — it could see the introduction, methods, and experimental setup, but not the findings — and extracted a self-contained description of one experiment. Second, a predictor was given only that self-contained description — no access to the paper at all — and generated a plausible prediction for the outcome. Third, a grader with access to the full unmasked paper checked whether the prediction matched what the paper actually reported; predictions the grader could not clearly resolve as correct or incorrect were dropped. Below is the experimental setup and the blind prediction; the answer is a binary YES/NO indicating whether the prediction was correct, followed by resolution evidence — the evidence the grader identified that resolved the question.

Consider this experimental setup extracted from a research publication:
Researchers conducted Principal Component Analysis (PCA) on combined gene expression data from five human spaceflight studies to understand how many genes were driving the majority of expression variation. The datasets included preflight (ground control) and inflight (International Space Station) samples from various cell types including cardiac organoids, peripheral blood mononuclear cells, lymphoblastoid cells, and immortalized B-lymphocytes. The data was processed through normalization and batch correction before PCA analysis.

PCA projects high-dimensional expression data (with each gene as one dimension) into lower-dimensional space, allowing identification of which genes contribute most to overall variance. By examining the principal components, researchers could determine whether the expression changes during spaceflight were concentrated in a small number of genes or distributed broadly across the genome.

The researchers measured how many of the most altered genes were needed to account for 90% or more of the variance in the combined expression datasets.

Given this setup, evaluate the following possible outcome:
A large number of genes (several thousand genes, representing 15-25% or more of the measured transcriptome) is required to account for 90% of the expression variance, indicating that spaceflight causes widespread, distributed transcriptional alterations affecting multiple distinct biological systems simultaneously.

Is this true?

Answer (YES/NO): NO